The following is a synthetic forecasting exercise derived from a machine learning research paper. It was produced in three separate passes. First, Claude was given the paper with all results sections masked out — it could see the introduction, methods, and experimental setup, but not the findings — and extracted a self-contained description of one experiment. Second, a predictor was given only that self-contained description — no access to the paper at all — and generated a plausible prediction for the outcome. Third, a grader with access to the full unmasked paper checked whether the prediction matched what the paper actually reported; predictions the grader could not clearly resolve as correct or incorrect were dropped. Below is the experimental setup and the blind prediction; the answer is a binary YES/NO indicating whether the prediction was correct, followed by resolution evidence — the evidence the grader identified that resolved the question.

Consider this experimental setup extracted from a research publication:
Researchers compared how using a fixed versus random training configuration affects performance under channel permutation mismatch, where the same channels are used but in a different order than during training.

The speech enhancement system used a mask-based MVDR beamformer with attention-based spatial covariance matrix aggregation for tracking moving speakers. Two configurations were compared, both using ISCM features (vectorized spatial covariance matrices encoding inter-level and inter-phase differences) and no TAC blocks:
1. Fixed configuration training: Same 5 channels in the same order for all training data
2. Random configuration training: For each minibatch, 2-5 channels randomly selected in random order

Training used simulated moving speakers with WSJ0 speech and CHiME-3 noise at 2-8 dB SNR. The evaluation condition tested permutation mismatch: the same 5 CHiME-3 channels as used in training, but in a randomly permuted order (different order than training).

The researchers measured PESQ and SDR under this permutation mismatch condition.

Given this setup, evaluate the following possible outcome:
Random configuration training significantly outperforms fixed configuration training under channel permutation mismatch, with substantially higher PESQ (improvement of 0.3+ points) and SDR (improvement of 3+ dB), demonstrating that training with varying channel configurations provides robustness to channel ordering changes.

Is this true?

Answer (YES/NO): NO